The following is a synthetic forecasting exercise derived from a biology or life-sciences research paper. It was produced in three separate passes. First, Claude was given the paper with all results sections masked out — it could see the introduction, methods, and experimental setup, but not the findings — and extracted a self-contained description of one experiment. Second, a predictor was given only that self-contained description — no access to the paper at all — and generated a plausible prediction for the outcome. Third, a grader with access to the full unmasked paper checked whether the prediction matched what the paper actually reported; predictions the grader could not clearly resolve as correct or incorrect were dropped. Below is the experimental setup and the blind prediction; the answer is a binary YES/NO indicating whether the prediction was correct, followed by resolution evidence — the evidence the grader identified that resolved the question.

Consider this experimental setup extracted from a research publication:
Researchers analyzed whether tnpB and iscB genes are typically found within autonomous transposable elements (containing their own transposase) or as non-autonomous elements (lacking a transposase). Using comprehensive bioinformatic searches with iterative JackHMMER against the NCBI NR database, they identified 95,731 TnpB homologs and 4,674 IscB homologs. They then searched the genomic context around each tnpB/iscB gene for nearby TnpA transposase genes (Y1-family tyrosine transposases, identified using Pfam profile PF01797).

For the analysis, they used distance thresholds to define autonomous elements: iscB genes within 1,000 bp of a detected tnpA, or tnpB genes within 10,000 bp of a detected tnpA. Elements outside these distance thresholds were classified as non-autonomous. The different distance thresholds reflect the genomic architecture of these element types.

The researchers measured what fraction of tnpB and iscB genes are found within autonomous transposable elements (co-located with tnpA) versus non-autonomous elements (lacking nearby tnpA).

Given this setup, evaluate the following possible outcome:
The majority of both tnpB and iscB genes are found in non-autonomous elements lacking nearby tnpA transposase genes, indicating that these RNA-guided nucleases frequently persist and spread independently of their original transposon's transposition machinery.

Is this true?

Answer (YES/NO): YES